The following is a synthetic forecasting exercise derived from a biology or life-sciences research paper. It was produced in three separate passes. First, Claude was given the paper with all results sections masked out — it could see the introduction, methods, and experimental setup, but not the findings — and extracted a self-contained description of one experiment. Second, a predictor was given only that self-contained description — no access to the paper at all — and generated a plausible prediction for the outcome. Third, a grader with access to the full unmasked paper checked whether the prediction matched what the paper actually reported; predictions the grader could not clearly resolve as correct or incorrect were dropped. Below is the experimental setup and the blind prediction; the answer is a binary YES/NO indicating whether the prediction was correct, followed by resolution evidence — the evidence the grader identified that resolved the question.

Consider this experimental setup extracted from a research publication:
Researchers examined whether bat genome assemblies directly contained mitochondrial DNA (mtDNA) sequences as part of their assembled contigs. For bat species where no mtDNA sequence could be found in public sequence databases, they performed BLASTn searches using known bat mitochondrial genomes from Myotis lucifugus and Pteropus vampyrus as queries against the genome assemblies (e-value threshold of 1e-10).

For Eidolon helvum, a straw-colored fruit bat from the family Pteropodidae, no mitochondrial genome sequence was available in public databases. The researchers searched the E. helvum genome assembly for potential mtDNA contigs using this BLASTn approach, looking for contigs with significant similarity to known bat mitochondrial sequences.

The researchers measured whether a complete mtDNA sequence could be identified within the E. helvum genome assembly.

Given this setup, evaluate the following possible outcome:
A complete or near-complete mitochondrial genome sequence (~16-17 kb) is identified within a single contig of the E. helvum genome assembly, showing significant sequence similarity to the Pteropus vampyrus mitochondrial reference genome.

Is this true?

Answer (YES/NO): YES